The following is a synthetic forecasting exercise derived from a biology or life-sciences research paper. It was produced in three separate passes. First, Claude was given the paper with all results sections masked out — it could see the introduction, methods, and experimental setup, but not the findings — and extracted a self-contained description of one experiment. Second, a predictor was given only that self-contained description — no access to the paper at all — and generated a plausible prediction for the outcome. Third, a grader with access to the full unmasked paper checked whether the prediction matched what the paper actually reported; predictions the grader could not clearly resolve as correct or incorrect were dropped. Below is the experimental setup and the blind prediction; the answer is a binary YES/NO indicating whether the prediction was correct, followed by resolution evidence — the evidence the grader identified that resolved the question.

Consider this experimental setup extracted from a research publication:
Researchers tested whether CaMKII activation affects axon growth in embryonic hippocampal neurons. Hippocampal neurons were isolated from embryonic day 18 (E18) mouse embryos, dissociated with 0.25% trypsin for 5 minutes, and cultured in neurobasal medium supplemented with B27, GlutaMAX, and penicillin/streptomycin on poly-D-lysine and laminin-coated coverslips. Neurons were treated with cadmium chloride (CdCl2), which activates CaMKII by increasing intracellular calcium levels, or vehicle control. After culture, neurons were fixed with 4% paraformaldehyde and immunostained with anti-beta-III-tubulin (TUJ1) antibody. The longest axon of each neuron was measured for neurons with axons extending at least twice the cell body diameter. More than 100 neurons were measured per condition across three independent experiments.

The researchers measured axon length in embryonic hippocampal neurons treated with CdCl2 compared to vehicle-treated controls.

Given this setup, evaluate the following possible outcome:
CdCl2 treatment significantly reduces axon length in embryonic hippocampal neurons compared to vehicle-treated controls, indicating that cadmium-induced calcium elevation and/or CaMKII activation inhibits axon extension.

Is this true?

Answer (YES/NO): NO